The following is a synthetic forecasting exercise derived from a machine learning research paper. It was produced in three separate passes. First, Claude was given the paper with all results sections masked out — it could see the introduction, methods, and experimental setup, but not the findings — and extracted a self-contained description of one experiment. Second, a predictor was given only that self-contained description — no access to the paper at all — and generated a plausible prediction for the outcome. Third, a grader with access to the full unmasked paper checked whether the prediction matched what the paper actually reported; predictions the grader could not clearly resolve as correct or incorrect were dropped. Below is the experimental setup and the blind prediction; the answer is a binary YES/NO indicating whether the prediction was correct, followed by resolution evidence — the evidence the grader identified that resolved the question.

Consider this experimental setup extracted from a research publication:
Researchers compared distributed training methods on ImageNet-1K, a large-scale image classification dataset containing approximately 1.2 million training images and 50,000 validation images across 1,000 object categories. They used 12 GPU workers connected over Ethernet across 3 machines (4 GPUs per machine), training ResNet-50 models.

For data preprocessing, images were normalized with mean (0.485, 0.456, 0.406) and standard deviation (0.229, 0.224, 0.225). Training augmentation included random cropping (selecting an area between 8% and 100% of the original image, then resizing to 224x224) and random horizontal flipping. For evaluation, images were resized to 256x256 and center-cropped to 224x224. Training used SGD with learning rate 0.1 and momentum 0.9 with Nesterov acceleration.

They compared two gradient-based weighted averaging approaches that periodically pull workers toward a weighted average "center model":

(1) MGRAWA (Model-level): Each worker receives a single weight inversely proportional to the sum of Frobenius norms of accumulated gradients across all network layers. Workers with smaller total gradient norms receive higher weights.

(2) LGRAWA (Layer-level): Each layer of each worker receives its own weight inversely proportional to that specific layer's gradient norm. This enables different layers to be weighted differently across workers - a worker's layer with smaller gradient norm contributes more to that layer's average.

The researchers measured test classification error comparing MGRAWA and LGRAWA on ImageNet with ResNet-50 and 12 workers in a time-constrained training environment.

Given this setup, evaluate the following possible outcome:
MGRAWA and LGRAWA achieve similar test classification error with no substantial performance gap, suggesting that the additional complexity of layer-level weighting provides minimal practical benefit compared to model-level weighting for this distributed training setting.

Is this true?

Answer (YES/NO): YES